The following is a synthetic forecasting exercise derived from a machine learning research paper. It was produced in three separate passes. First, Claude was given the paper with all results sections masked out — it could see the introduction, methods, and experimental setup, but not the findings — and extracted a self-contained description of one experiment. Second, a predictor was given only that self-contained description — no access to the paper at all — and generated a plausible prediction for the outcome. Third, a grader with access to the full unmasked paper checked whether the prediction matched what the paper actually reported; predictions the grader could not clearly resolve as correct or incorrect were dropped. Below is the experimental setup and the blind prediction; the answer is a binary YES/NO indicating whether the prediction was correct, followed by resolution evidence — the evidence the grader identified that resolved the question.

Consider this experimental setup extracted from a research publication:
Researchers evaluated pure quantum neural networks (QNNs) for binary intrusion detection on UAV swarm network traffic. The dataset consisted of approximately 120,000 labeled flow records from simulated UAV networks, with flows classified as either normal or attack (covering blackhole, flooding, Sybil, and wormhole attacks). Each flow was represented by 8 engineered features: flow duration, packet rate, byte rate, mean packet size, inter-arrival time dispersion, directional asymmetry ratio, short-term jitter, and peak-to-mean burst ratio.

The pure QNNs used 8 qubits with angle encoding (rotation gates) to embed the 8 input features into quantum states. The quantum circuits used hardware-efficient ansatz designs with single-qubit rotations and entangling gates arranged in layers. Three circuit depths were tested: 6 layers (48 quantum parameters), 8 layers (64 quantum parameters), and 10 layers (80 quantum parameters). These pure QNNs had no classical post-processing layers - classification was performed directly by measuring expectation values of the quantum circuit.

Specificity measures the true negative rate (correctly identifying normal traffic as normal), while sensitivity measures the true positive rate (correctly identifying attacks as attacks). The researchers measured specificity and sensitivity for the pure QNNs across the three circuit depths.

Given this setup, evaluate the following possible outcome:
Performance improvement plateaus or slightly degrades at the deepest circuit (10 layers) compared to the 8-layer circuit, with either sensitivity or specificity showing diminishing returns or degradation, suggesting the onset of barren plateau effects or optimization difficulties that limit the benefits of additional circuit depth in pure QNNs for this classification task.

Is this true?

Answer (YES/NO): NO